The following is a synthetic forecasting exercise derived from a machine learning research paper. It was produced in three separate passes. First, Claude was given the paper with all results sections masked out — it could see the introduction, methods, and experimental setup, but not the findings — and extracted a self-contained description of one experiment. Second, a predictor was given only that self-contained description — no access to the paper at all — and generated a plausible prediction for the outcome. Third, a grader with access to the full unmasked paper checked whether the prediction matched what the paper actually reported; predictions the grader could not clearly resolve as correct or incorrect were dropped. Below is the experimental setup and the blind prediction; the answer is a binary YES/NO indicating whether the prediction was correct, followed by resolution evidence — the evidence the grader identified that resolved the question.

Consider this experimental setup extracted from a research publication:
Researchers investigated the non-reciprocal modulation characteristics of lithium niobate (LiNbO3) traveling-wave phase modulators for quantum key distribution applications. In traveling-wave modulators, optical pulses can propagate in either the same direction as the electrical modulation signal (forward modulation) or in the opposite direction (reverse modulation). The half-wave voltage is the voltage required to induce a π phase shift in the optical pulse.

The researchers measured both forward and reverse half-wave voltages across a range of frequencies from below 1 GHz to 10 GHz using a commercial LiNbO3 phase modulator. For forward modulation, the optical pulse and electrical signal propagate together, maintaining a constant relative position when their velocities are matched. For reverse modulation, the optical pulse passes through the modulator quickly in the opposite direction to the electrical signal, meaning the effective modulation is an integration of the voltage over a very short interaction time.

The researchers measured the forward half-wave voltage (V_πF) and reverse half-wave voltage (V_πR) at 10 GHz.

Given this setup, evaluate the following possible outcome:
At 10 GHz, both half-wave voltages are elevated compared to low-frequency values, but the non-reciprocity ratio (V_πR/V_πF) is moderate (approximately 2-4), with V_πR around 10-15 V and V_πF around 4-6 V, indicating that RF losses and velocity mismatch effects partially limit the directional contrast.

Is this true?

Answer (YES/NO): NO